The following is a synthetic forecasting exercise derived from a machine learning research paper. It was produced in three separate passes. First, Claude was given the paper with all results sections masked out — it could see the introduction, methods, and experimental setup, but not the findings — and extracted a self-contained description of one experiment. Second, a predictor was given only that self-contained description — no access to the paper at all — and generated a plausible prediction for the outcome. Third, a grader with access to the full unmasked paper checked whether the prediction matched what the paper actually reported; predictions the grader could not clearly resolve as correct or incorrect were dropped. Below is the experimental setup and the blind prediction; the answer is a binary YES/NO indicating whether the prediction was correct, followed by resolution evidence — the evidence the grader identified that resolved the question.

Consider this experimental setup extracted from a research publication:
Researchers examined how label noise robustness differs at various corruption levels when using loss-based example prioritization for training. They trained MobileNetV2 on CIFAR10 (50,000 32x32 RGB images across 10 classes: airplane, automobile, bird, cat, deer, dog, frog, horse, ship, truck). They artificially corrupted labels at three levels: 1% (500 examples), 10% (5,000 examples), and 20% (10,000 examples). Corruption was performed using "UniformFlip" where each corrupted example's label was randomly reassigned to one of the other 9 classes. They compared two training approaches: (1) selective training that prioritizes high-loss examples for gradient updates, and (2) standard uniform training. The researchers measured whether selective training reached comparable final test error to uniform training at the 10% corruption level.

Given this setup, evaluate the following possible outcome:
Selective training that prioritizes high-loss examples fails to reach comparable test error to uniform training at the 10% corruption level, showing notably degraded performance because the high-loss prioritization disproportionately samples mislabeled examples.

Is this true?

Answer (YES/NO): YES